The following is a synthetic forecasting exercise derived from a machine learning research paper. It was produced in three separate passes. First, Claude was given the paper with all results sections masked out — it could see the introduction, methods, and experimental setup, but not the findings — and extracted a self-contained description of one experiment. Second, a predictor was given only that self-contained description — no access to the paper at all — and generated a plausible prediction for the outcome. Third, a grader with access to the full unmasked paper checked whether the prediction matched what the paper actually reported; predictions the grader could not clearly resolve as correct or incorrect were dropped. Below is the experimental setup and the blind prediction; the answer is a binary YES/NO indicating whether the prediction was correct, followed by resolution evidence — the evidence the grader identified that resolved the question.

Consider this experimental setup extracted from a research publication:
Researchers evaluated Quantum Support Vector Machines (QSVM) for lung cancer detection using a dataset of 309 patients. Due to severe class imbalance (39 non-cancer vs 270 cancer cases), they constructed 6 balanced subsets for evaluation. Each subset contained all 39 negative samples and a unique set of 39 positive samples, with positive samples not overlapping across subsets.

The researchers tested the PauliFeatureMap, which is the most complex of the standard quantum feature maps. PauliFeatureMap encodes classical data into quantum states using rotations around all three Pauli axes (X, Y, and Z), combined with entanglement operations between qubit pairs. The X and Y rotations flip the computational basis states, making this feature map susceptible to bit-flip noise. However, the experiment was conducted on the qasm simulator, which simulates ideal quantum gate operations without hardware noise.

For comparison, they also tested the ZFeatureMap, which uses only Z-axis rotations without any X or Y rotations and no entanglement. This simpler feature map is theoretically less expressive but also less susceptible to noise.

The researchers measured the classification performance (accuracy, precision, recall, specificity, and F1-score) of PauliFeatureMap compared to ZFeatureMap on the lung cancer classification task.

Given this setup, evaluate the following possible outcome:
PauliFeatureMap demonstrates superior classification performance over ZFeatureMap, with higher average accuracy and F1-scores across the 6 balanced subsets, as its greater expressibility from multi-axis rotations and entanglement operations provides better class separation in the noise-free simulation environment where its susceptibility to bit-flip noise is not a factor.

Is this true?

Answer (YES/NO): YES